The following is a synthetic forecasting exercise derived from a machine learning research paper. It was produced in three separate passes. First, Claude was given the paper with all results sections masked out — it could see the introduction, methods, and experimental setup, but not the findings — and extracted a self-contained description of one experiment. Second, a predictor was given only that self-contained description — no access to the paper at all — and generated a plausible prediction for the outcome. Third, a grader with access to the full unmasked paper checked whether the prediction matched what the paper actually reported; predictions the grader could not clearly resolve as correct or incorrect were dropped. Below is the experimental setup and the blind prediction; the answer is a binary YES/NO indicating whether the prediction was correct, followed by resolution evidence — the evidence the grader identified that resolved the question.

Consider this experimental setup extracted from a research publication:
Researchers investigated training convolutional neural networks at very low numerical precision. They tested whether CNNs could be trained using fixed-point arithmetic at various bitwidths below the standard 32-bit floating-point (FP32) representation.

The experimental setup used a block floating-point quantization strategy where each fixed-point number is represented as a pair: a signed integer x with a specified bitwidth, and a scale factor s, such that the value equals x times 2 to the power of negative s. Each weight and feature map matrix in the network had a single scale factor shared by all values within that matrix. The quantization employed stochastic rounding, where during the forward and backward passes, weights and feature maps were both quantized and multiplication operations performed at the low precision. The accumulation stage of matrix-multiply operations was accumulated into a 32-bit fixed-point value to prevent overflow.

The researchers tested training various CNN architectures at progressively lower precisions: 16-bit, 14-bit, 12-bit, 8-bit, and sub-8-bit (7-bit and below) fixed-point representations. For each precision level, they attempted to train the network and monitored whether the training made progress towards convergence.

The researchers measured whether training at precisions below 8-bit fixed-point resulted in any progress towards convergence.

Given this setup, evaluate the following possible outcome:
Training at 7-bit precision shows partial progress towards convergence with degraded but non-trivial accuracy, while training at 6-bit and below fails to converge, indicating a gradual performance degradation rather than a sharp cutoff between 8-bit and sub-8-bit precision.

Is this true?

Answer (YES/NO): NO